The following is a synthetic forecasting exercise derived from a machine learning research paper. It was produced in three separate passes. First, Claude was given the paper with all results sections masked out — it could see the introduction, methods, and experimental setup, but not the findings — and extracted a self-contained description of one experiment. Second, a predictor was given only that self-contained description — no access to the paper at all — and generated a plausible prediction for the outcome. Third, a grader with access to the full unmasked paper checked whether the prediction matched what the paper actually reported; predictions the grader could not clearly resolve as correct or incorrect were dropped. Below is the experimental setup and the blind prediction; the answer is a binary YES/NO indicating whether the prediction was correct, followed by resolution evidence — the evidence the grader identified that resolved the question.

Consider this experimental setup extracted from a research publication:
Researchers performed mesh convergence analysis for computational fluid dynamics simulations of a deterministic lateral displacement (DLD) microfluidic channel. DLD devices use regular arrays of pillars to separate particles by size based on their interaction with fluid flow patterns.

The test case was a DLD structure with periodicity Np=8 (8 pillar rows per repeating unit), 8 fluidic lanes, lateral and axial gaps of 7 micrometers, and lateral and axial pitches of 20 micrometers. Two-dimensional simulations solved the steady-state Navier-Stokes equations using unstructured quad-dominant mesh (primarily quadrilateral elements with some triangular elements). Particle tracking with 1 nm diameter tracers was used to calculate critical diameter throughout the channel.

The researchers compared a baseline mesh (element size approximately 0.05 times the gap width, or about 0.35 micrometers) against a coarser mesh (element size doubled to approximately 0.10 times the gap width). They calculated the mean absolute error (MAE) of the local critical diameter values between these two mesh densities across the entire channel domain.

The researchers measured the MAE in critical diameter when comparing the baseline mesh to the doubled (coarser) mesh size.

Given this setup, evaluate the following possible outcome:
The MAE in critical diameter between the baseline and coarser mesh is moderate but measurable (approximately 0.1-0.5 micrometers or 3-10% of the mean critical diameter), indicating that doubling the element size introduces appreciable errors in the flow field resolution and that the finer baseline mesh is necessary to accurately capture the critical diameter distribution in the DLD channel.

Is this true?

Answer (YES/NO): YES